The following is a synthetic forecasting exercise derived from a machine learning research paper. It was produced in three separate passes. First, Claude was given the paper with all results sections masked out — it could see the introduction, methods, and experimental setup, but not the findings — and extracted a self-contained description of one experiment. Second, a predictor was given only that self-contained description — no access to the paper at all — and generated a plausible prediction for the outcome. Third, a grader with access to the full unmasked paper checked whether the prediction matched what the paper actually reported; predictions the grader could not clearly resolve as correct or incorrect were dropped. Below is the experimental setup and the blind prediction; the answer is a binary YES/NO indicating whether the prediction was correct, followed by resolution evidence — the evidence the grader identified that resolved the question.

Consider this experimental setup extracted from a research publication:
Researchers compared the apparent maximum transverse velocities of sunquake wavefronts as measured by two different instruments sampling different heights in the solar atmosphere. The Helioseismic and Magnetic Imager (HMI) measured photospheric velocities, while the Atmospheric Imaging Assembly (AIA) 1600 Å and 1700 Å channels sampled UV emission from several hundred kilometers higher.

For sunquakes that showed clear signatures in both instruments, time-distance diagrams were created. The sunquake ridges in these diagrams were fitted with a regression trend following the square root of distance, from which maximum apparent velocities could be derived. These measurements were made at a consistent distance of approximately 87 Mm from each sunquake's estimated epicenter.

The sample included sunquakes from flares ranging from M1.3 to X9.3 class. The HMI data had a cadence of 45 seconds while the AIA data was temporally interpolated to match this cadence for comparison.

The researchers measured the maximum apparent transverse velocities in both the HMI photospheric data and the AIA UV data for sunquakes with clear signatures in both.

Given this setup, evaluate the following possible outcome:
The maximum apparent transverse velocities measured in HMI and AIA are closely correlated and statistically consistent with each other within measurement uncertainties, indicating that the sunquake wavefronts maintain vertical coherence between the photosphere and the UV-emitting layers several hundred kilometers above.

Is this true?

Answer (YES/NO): NO